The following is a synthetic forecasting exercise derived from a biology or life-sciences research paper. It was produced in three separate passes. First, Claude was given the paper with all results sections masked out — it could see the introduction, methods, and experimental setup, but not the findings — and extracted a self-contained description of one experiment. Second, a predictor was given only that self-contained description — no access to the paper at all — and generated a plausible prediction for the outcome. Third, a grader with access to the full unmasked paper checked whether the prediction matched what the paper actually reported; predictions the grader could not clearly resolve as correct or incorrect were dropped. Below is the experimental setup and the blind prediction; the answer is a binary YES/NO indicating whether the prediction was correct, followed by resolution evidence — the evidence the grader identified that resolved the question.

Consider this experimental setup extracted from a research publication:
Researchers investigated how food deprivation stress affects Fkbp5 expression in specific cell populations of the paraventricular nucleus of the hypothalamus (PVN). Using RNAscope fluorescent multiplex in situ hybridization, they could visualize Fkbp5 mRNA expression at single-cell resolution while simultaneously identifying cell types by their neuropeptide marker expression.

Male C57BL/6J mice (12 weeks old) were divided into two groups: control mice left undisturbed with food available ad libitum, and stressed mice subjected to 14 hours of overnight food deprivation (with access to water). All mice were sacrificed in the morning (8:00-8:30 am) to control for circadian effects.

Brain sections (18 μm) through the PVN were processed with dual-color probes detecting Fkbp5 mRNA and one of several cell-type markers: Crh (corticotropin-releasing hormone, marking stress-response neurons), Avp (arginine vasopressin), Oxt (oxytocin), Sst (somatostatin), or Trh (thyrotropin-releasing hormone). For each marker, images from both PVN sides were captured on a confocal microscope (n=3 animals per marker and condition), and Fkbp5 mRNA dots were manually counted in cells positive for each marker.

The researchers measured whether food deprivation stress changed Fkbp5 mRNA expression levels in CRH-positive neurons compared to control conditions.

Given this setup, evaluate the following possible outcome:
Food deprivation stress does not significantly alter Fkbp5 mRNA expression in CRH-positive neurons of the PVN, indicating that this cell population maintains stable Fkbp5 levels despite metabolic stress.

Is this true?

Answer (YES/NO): NO